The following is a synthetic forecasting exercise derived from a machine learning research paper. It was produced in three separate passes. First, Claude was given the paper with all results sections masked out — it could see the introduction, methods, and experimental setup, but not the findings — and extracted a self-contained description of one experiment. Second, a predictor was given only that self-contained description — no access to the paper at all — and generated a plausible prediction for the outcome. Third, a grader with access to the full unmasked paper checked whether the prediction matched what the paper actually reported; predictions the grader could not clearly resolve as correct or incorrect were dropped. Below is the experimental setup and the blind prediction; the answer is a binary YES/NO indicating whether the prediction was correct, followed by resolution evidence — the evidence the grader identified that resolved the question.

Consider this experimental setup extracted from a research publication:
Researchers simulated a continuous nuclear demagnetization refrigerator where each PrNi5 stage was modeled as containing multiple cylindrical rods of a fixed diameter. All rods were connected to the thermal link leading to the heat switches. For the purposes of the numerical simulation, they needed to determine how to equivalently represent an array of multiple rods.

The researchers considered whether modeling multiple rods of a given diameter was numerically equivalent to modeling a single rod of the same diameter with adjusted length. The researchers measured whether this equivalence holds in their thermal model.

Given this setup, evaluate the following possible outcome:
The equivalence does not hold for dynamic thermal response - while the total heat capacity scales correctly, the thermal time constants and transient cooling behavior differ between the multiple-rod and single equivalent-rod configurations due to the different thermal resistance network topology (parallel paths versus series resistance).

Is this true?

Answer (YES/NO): NO